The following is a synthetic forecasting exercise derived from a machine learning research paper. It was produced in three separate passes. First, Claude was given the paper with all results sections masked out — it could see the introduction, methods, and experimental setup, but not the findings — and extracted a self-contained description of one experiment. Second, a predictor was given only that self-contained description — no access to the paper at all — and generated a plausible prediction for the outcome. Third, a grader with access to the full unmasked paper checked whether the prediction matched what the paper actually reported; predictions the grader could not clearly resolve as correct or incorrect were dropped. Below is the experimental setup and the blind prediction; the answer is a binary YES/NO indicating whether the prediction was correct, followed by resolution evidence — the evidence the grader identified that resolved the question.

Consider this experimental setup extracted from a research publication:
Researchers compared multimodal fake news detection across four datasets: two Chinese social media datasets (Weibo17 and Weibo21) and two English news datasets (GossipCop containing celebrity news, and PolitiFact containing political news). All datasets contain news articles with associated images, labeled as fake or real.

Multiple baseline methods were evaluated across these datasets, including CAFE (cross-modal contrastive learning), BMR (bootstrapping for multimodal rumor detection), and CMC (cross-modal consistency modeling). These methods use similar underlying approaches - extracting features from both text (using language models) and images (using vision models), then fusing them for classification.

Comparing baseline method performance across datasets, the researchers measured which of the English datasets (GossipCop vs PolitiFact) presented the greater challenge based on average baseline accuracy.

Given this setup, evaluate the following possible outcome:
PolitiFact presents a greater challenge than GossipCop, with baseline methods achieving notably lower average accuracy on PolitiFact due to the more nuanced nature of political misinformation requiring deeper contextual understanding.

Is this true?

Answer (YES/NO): NO